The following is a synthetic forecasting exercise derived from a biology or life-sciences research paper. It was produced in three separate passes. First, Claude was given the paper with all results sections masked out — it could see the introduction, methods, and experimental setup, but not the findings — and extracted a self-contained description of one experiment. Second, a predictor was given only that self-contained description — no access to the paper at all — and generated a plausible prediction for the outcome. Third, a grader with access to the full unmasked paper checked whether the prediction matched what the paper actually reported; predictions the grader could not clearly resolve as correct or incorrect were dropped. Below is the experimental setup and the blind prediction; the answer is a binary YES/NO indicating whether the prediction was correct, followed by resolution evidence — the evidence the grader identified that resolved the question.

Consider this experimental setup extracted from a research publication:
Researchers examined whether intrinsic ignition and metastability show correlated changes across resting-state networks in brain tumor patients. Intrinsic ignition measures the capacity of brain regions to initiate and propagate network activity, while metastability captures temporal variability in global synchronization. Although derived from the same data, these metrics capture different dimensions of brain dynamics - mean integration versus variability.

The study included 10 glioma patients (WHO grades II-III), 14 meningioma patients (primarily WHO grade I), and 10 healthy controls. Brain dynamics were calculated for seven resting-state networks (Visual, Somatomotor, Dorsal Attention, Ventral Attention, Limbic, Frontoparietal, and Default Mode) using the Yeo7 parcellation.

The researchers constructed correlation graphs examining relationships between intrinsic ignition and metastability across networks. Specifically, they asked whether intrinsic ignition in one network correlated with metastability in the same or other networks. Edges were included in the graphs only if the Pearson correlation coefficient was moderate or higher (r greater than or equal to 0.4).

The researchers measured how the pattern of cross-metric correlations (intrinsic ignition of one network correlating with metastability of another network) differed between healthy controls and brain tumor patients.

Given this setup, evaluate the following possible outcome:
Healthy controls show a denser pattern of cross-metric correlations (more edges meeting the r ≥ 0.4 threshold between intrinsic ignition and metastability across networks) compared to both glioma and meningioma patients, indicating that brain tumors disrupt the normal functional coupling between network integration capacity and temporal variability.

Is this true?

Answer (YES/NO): YES